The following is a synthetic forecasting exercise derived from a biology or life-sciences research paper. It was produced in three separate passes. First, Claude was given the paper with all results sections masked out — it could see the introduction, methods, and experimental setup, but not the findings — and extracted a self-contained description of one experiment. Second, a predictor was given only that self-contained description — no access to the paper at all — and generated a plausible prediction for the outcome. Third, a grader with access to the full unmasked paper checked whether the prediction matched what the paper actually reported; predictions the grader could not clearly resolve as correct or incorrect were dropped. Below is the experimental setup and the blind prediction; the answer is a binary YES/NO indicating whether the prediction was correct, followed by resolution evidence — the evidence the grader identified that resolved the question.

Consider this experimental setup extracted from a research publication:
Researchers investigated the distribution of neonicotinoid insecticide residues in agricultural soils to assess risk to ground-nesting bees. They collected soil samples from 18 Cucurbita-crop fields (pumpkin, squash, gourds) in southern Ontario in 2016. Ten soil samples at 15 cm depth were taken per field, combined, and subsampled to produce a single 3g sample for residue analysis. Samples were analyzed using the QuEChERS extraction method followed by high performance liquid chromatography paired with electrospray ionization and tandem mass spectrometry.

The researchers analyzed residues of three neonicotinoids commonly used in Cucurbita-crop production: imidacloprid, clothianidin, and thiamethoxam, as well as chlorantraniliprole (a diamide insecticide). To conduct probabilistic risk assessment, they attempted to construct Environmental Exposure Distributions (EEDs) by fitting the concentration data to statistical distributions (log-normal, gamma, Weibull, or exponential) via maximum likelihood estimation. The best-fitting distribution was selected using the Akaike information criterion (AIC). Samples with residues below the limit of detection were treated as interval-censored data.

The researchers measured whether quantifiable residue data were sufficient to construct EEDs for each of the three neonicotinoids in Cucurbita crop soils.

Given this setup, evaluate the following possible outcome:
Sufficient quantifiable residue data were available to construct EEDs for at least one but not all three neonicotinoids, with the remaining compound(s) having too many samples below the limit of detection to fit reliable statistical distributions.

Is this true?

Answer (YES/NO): YES